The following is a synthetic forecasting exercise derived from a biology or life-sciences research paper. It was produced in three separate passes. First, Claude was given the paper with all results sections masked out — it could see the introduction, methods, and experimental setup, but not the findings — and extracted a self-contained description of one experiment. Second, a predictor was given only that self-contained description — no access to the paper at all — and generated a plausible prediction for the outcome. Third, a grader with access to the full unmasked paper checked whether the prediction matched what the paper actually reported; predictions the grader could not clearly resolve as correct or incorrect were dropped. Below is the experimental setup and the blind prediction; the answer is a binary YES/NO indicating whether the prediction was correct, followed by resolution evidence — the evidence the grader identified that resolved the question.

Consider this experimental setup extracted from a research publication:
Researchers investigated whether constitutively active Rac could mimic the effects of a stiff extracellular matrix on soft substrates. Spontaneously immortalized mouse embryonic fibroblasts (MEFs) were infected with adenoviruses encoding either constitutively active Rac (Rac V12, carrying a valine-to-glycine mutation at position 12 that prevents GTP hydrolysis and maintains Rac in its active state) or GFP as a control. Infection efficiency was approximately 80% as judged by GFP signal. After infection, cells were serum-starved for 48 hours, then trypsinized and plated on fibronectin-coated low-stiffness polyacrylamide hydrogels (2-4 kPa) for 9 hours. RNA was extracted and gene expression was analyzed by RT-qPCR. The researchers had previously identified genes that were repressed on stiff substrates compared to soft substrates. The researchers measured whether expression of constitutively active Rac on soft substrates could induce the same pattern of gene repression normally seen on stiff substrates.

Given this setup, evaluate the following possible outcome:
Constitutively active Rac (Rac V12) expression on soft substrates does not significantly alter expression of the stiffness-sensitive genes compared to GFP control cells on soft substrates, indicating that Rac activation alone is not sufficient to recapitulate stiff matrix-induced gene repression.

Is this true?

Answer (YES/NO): NO